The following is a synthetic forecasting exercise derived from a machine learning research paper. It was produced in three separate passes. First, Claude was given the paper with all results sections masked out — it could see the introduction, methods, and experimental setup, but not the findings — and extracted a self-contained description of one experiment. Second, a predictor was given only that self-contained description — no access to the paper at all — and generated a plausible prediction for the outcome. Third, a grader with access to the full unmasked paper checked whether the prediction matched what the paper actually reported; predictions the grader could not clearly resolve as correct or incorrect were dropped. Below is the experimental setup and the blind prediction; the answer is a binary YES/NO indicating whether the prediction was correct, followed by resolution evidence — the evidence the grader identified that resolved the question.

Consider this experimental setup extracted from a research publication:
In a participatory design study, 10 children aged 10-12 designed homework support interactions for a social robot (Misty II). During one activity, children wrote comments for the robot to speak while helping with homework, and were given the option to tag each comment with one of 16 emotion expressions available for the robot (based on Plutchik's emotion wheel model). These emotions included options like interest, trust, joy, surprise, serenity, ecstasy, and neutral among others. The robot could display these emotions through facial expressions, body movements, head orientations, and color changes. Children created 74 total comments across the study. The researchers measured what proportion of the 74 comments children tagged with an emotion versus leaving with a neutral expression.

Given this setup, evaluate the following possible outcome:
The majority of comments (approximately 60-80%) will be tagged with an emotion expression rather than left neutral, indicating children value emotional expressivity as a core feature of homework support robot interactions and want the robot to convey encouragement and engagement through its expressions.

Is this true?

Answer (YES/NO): YES